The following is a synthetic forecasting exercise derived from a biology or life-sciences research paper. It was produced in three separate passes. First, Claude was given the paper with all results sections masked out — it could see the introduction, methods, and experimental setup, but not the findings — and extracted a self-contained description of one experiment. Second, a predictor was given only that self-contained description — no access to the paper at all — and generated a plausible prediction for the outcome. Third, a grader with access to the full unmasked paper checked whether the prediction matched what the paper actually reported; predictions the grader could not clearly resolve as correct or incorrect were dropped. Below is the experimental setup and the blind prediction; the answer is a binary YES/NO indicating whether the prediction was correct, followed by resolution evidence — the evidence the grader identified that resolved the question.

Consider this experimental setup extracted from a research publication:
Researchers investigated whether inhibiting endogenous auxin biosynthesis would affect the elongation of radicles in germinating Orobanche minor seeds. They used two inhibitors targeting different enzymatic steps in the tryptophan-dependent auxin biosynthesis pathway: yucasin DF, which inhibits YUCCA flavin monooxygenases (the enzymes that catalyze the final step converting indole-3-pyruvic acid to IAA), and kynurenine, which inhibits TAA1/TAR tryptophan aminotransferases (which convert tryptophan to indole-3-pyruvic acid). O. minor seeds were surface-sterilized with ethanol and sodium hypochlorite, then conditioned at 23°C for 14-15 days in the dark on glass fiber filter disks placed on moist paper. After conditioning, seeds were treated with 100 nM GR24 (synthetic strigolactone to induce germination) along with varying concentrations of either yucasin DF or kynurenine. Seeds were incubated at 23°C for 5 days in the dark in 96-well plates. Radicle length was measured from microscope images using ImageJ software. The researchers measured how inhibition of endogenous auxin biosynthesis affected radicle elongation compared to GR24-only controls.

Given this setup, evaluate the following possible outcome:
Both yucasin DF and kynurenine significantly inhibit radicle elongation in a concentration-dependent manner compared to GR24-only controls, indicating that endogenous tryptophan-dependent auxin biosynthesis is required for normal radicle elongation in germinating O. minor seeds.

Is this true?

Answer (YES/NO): NO